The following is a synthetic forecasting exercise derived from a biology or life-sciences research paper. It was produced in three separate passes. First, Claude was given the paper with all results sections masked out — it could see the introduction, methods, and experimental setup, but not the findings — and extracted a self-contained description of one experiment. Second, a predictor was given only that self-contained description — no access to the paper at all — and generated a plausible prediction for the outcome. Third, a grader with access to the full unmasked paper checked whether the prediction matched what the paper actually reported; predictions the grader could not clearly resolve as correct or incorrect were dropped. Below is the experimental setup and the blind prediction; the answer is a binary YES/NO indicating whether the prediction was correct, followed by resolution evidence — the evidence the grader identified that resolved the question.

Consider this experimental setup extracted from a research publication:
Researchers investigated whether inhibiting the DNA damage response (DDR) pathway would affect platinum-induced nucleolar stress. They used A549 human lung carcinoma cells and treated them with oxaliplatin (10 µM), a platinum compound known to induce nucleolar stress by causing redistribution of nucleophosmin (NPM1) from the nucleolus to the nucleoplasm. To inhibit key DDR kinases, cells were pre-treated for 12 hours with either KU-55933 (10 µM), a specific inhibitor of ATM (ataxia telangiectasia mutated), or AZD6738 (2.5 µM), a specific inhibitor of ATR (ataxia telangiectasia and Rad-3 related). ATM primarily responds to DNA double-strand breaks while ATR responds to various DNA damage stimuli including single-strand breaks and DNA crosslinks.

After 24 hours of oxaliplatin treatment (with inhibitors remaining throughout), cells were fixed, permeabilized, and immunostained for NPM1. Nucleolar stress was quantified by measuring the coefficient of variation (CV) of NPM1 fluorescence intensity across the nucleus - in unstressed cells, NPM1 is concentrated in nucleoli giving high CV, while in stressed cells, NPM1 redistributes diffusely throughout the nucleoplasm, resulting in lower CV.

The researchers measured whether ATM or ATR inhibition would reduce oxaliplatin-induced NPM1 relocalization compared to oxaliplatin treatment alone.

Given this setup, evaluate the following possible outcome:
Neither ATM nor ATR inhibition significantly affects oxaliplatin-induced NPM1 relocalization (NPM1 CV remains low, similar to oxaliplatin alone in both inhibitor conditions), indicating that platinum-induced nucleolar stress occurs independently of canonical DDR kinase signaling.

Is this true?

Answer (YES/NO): YES